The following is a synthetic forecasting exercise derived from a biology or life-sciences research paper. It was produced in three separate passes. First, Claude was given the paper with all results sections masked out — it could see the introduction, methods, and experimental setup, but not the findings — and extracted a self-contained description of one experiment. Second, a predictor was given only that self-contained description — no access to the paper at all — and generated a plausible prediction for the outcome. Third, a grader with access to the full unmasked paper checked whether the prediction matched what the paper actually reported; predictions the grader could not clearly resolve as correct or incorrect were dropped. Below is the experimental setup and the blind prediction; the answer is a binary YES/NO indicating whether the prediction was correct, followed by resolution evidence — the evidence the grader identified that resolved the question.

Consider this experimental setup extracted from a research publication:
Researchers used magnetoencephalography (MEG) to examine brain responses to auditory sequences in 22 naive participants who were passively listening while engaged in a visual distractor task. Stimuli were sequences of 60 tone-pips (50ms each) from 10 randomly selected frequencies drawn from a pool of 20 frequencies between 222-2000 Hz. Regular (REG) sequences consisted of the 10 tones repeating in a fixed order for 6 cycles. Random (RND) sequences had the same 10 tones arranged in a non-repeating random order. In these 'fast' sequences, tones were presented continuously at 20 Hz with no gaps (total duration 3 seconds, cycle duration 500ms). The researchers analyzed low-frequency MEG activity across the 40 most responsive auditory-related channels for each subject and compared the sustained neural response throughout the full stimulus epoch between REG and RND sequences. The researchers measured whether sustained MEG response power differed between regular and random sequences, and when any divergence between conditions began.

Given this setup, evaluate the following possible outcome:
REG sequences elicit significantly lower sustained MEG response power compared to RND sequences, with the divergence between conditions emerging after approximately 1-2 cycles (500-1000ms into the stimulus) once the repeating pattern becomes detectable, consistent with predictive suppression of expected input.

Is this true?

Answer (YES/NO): NO